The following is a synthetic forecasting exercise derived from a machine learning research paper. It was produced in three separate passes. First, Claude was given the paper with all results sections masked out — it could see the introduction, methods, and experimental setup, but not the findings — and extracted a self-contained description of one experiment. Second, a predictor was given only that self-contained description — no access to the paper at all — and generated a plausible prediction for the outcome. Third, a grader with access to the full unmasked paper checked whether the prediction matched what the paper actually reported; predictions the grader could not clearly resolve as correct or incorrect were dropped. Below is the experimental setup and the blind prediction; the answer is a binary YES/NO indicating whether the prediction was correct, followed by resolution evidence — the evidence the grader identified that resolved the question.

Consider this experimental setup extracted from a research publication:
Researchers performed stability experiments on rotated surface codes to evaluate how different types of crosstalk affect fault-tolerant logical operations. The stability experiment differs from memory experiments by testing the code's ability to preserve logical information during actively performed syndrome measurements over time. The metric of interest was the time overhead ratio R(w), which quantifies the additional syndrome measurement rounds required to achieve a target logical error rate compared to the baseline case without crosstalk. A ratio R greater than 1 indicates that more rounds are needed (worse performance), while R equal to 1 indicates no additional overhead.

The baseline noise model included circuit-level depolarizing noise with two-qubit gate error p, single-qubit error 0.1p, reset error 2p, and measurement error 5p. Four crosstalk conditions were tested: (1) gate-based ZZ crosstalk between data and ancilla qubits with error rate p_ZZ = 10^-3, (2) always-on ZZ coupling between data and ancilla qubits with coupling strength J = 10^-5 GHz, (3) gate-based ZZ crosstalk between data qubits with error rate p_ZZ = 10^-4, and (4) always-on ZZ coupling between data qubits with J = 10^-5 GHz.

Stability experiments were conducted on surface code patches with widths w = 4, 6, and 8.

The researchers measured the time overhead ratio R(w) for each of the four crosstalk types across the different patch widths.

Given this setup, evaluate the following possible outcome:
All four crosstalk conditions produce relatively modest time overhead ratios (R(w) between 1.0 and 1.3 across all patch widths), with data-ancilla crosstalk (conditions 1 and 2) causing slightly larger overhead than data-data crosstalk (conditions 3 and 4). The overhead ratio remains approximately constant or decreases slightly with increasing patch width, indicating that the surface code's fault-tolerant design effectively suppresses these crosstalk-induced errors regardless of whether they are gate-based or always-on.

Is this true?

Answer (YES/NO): NO